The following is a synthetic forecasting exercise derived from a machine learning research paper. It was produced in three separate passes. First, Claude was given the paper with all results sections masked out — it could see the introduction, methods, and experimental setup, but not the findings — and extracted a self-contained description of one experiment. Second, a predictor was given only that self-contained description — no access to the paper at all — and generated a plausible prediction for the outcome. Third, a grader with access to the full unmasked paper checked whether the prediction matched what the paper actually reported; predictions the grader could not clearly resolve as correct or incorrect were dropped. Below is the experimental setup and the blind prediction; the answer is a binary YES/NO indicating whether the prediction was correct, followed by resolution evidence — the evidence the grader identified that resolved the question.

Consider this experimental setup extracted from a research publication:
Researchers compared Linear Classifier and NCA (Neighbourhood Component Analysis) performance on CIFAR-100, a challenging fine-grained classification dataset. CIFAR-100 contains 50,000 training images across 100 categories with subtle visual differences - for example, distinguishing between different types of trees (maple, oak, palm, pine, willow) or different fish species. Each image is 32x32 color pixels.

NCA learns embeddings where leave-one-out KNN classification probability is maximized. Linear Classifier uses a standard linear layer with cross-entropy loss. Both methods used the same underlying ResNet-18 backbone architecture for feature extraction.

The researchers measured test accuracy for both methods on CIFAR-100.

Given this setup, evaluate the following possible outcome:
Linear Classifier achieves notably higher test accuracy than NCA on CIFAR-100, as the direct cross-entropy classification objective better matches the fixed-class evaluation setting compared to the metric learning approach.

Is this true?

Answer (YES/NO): YES